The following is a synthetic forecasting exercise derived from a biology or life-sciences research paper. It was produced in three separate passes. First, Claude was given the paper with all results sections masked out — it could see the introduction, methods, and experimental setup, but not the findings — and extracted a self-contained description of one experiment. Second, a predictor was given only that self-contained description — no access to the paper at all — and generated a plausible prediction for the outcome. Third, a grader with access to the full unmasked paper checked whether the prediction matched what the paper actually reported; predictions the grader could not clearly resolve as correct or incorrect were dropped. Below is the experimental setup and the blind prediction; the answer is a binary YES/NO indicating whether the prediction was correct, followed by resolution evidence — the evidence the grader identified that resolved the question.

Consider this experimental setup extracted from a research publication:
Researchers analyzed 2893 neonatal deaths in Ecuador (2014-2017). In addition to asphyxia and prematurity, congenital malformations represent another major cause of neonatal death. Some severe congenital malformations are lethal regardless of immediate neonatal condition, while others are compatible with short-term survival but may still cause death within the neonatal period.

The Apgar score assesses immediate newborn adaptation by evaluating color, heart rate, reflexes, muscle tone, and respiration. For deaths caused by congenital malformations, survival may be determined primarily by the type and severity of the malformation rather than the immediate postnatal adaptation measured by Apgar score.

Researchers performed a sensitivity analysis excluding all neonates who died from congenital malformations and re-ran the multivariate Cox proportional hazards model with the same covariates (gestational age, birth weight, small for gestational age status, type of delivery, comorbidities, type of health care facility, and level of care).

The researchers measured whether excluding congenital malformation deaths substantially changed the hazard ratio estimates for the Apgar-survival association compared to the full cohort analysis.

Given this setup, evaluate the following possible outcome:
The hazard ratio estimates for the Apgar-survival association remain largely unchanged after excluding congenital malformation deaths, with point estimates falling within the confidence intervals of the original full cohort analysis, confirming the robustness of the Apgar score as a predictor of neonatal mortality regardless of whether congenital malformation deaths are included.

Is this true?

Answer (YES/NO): YES